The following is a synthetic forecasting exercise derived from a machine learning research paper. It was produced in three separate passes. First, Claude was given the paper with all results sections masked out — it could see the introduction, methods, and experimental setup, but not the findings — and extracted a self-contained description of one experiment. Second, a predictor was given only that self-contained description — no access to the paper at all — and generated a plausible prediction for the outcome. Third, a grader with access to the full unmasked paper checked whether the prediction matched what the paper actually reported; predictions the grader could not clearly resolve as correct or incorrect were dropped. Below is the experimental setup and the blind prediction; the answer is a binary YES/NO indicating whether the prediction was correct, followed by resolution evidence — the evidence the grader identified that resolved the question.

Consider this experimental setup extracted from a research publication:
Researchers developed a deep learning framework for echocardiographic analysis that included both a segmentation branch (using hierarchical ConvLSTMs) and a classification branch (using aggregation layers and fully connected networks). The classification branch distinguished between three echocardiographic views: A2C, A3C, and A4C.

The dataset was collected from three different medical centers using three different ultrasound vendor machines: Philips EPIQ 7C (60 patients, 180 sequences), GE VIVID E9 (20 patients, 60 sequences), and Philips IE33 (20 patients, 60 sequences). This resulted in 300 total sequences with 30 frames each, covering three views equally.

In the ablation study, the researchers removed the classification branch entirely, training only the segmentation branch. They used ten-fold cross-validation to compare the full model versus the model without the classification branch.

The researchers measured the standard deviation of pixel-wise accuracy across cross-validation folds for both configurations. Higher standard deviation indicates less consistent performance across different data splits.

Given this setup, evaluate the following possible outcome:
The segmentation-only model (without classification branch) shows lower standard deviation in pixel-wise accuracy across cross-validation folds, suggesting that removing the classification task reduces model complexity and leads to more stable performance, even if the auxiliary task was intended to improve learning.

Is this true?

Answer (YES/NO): NO